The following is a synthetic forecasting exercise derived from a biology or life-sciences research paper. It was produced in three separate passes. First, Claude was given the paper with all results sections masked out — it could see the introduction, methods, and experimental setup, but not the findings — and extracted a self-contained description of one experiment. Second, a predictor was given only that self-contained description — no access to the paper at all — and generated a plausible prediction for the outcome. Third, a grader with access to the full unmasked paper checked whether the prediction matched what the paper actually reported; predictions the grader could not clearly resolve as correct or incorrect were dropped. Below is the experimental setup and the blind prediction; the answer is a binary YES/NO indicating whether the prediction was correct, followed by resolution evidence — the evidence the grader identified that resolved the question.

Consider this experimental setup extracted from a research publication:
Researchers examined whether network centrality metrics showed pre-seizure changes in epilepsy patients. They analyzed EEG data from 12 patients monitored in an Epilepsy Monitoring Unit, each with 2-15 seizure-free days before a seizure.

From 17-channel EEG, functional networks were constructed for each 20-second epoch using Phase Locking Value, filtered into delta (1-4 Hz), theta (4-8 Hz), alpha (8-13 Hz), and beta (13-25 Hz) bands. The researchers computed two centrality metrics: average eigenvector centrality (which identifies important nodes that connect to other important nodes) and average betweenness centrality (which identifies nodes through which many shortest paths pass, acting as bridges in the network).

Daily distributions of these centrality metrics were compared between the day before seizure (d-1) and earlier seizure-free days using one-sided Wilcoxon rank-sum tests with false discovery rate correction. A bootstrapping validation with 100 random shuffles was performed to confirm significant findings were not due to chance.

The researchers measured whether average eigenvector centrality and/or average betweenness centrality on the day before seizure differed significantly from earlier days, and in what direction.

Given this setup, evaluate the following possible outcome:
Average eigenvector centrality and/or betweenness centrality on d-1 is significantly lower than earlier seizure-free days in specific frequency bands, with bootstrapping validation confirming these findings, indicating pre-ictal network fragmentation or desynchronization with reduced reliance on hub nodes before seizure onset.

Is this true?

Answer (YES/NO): NO